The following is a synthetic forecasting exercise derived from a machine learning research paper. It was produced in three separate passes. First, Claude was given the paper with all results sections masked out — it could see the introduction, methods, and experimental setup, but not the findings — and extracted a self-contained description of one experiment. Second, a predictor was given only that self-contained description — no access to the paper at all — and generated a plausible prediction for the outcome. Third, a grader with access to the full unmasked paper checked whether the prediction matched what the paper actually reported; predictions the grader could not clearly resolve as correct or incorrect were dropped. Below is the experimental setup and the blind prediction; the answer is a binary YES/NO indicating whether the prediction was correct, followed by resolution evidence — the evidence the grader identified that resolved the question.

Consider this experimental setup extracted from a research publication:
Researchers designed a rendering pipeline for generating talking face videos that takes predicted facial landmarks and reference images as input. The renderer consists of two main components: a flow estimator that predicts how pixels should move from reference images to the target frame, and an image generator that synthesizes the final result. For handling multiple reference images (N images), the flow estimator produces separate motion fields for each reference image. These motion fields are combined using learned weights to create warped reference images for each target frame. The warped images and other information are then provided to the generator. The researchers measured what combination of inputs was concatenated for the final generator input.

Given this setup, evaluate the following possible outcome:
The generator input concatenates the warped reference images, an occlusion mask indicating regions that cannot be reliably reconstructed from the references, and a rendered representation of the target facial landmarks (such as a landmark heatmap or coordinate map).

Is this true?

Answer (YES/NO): NO